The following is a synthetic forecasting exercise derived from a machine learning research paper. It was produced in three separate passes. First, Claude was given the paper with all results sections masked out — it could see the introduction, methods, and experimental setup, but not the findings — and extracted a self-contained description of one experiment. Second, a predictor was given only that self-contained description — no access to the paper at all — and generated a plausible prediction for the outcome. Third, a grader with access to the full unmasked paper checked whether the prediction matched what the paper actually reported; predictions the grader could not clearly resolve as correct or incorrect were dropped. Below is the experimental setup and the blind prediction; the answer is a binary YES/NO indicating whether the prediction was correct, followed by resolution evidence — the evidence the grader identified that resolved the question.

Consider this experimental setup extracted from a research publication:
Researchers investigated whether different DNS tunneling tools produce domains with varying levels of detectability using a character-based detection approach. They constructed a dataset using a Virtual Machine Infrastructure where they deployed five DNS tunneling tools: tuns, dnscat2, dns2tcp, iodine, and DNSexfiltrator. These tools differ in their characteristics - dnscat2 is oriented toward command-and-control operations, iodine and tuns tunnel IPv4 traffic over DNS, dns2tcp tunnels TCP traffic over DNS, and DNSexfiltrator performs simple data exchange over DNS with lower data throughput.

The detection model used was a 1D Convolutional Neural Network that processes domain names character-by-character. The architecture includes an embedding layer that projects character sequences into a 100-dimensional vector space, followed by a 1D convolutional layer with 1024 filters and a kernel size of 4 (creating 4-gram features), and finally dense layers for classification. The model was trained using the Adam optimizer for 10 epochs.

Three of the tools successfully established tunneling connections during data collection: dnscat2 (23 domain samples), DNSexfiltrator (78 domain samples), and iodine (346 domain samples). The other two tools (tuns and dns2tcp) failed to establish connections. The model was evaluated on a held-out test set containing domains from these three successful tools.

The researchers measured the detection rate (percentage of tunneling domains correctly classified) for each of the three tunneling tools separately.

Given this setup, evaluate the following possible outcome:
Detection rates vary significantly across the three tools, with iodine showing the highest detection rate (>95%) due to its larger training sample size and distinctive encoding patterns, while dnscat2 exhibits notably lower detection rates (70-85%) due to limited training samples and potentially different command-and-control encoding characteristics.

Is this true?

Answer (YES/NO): NO